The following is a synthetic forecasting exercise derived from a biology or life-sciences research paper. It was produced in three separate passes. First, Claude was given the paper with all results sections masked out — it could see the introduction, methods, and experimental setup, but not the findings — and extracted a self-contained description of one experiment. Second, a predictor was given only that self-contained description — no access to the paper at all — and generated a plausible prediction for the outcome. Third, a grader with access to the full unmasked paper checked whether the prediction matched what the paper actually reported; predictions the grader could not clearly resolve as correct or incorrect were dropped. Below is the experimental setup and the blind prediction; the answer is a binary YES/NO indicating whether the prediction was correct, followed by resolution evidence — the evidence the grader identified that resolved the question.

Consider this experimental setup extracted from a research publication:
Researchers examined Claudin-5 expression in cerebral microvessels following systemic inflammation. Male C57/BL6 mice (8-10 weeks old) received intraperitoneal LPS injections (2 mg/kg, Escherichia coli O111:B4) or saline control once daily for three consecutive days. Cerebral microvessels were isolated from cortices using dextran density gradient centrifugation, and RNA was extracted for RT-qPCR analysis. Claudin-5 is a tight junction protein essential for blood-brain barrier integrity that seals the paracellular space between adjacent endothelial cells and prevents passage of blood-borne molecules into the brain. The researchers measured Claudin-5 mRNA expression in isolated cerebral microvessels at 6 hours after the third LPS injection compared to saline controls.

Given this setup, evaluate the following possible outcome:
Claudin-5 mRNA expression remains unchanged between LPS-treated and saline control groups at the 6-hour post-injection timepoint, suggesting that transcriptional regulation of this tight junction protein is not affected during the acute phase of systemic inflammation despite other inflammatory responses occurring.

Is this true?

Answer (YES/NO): NO